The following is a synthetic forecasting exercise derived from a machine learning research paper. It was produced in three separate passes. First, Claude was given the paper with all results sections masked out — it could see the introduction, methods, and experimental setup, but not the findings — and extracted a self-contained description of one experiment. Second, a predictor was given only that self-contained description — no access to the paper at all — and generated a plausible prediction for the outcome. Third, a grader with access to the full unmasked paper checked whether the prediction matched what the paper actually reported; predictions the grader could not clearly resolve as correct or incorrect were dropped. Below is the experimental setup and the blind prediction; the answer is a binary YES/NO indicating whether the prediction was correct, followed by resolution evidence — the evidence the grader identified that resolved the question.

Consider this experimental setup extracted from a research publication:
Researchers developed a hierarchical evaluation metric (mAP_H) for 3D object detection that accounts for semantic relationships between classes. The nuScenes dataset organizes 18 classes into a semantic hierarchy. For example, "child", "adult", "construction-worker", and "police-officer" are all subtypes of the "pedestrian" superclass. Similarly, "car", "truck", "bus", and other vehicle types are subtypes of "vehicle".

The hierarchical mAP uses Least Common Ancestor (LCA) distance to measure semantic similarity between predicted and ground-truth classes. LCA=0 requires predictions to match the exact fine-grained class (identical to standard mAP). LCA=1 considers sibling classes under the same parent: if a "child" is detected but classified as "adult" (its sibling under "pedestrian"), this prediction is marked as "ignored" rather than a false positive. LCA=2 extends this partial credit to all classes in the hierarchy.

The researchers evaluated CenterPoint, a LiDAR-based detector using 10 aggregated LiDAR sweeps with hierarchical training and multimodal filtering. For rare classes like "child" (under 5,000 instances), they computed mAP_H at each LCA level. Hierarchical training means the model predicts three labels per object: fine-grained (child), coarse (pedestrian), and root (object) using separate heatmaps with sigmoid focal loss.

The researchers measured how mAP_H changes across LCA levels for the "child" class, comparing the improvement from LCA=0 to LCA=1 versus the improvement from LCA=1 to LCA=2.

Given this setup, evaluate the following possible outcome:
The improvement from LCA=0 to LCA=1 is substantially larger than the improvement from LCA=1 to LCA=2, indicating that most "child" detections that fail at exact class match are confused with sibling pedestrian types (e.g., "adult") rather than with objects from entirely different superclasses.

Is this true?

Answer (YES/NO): YES